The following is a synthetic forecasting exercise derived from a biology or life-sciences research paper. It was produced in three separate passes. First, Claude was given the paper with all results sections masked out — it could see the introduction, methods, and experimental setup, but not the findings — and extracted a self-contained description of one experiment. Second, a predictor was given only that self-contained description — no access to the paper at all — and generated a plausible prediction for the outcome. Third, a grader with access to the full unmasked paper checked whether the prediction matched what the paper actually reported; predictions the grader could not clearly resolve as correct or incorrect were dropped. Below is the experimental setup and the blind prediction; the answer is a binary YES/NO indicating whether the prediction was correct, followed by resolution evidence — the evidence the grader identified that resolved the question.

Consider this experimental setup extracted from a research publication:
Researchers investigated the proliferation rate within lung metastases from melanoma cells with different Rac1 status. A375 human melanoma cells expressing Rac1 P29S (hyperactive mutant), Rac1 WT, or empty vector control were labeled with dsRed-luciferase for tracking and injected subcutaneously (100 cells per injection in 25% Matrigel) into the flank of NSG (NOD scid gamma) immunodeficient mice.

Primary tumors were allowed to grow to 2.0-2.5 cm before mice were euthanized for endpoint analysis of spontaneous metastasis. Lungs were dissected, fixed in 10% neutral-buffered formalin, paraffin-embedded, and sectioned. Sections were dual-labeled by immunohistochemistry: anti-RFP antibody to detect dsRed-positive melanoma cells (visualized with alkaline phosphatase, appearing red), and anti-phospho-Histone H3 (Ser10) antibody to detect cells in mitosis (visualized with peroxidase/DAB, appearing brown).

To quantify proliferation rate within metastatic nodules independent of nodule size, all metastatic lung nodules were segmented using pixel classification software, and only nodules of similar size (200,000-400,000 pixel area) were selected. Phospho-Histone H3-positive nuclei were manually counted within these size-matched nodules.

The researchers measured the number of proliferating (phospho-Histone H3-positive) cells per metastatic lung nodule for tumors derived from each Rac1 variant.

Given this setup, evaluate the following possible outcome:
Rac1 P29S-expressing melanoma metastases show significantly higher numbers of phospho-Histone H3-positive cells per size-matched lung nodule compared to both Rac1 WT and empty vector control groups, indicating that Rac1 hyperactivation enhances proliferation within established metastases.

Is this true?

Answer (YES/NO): YES